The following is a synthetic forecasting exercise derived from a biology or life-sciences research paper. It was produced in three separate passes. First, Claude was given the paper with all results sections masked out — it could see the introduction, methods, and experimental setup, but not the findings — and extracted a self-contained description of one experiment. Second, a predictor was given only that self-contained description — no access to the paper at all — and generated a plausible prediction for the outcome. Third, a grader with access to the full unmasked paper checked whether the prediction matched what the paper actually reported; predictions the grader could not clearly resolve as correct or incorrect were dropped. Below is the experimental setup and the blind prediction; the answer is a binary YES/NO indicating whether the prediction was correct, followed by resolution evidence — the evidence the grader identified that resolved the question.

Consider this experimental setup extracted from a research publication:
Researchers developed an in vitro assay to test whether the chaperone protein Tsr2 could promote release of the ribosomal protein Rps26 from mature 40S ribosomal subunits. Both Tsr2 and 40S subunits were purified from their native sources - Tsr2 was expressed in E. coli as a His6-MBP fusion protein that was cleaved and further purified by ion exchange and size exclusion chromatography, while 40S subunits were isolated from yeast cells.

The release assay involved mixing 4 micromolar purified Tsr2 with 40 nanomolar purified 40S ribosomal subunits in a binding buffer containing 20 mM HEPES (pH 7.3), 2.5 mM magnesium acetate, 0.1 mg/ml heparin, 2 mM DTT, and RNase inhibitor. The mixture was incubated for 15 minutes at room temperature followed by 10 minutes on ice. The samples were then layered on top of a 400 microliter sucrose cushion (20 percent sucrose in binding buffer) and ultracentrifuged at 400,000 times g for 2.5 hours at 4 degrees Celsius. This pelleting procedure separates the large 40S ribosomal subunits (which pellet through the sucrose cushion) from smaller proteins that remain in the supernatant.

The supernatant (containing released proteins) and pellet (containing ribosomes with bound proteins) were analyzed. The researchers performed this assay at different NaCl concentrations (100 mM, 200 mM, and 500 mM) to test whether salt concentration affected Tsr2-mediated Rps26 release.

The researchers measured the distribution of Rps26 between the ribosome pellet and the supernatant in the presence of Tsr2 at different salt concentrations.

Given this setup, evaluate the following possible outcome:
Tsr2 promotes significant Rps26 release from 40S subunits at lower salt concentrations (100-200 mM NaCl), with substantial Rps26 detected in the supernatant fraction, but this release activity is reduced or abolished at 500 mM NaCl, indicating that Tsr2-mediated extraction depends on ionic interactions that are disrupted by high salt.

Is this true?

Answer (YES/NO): NO